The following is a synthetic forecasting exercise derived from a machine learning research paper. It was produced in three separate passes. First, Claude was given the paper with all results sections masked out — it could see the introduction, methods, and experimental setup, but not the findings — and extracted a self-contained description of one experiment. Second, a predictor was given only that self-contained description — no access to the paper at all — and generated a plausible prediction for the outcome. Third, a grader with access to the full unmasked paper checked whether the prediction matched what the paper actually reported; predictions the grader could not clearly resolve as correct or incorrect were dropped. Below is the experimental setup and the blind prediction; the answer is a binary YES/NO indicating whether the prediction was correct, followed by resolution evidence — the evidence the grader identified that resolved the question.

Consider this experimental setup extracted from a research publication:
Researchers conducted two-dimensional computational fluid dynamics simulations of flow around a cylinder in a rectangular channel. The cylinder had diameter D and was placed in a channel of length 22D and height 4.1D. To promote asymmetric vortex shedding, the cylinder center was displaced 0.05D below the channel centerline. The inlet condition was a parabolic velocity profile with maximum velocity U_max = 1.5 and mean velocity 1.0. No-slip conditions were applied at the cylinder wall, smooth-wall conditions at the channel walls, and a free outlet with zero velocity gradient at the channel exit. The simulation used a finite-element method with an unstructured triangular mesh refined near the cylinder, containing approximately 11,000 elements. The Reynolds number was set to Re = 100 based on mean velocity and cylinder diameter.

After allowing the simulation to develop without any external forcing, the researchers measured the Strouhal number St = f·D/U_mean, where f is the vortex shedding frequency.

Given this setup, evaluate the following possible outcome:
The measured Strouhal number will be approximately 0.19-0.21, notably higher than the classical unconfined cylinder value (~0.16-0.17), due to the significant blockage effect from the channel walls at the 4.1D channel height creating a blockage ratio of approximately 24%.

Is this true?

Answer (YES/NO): NO